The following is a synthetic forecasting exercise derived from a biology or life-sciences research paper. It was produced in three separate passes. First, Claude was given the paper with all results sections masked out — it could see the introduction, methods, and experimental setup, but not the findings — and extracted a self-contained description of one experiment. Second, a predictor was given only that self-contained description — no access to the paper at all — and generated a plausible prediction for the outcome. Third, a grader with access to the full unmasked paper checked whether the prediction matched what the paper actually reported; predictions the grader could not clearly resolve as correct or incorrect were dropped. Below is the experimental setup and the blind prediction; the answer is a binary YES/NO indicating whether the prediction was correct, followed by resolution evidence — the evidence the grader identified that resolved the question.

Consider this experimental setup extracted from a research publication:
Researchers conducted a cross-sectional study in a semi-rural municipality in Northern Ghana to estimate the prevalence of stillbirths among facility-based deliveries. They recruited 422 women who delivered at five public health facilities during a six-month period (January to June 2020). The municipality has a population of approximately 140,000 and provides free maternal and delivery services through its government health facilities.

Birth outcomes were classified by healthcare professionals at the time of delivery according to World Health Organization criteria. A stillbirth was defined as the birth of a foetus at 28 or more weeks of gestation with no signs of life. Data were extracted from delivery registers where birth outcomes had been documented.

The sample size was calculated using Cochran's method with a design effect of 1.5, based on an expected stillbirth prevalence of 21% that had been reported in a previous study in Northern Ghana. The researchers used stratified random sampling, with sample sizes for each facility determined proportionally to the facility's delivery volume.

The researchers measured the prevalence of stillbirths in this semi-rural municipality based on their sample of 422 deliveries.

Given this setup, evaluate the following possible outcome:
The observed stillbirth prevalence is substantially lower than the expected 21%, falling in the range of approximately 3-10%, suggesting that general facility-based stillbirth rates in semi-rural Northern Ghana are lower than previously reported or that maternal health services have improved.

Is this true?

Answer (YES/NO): YES